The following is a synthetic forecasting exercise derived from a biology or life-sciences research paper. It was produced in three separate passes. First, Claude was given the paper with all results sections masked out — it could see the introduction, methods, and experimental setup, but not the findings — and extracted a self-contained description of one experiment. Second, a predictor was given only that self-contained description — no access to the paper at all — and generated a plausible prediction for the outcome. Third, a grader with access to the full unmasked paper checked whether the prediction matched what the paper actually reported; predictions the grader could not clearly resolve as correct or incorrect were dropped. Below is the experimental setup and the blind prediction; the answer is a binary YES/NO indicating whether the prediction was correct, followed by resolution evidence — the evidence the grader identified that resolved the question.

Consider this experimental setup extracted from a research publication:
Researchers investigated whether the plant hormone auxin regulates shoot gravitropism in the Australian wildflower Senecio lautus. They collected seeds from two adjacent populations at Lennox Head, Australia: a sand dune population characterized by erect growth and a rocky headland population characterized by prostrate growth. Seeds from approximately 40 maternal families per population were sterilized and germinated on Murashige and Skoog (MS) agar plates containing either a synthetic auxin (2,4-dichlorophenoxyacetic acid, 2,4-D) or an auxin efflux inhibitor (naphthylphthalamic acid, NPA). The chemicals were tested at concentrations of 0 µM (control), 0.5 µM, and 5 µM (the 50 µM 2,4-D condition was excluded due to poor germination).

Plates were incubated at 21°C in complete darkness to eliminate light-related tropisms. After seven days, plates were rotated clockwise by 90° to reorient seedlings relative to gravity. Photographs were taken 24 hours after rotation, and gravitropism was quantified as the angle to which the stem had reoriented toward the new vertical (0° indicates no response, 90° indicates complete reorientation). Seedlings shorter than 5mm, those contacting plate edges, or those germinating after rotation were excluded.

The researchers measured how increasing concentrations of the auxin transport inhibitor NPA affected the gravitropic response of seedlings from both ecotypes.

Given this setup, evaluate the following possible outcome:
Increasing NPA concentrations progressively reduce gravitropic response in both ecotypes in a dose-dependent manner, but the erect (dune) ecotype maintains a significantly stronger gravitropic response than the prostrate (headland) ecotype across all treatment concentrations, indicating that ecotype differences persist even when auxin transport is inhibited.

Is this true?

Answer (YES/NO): NO